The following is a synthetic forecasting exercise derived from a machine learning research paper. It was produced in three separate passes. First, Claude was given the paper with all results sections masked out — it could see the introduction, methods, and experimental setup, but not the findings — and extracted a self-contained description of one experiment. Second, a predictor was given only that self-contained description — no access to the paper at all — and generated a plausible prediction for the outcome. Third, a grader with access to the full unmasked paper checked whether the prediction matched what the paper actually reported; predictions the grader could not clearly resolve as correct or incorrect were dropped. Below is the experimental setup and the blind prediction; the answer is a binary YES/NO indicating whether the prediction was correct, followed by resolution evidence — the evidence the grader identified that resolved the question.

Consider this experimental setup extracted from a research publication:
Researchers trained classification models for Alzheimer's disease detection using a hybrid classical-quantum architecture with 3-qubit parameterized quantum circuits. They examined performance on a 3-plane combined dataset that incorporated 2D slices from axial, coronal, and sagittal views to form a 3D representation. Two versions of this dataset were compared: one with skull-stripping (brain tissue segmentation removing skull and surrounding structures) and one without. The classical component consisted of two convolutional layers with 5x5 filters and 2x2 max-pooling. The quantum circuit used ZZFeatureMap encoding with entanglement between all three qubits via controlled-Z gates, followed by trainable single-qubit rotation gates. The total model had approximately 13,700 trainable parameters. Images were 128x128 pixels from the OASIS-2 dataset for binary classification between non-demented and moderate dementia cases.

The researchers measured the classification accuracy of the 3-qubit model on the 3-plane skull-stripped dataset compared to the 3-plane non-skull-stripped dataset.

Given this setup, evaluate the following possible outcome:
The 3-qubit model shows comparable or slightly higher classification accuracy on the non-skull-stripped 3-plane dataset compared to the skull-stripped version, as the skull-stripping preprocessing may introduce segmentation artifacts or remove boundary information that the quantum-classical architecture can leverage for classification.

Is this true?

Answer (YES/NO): YES